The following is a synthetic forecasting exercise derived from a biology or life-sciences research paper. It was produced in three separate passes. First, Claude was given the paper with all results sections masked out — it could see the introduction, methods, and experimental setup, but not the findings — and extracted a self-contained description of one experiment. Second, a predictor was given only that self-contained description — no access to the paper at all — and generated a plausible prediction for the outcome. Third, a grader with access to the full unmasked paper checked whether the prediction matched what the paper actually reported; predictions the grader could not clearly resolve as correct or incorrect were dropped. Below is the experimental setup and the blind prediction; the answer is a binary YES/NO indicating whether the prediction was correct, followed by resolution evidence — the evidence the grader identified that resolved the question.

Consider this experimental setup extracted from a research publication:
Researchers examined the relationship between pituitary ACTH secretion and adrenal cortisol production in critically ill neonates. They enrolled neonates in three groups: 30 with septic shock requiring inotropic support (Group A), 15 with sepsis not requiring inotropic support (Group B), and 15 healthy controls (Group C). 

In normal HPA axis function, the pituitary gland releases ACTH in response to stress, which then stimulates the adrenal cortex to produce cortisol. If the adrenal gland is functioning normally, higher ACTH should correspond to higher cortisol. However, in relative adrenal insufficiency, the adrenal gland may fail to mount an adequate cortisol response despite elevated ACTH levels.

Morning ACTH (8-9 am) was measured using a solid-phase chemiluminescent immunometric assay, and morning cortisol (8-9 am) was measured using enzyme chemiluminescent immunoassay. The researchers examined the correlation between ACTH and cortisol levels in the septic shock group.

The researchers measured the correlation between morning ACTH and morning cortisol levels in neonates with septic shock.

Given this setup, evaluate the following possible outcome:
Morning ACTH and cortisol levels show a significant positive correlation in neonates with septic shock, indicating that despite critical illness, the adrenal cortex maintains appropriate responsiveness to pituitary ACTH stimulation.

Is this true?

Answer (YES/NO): NO